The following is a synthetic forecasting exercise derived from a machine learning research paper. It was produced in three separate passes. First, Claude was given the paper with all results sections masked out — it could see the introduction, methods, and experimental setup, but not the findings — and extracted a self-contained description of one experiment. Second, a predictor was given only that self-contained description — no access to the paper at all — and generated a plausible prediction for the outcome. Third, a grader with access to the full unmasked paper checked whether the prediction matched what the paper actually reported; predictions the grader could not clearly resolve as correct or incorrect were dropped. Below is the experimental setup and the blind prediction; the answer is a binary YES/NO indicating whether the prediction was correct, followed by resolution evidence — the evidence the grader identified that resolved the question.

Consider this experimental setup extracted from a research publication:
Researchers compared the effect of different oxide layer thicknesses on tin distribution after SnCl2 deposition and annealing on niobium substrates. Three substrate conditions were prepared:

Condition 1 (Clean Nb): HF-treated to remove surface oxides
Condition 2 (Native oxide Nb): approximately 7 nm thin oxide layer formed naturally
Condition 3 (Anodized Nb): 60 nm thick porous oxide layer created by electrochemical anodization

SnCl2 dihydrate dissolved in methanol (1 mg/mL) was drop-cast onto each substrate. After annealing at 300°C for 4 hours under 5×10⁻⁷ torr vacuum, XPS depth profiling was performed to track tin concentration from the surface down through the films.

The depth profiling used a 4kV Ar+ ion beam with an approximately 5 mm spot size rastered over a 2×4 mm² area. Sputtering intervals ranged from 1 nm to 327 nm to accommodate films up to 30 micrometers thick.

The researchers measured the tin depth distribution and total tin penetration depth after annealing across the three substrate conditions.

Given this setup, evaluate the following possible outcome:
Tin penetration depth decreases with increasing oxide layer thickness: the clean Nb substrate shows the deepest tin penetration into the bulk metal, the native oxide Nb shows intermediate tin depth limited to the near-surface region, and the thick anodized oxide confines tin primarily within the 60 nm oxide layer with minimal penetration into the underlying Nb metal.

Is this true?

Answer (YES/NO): NO